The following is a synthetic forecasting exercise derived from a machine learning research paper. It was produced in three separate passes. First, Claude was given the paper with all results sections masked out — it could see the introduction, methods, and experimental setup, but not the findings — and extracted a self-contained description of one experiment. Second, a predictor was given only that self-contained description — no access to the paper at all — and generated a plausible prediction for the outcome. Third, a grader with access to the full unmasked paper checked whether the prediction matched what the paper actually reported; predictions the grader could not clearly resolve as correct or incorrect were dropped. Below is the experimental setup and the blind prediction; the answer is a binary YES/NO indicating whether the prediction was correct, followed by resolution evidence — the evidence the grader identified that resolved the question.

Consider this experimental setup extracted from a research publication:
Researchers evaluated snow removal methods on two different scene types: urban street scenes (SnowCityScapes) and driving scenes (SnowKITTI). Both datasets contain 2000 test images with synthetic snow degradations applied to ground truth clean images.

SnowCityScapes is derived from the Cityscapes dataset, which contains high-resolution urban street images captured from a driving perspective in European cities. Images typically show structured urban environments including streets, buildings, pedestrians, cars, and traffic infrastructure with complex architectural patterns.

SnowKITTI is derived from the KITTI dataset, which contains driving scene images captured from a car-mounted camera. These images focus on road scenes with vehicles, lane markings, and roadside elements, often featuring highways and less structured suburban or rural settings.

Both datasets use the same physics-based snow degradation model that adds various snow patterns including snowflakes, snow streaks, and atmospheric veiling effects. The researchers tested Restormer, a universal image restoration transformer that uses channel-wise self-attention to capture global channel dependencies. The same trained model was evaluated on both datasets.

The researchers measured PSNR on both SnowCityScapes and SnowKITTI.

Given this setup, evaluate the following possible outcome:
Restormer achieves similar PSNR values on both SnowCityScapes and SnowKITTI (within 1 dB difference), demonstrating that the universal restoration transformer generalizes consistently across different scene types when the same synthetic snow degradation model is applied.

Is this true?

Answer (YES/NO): NO